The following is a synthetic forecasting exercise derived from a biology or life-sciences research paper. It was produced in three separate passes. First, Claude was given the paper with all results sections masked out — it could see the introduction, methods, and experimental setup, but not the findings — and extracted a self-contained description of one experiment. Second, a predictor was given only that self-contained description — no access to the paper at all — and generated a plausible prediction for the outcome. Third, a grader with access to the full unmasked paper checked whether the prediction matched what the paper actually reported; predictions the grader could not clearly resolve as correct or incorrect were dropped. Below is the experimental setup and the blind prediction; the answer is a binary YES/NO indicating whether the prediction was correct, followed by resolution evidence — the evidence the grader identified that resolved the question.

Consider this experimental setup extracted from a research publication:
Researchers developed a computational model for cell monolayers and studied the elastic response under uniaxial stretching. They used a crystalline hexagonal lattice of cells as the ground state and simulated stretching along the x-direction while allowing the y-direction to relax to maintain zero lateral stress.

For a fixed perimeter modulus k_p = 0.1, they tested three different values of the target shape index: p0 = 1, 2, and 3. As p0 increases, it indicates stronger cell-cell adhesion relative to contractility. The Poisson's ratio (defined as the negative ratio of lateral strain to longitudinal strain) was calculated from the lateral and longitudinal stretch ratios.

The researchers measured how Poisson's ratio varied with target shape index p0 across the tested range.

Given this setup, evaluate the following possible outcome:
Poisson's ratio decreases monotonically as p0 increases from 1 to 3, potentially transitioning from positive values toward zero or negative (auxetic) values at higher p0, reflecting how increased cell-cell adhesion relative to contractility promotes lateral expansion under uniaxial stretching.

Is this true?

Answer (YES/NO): NO